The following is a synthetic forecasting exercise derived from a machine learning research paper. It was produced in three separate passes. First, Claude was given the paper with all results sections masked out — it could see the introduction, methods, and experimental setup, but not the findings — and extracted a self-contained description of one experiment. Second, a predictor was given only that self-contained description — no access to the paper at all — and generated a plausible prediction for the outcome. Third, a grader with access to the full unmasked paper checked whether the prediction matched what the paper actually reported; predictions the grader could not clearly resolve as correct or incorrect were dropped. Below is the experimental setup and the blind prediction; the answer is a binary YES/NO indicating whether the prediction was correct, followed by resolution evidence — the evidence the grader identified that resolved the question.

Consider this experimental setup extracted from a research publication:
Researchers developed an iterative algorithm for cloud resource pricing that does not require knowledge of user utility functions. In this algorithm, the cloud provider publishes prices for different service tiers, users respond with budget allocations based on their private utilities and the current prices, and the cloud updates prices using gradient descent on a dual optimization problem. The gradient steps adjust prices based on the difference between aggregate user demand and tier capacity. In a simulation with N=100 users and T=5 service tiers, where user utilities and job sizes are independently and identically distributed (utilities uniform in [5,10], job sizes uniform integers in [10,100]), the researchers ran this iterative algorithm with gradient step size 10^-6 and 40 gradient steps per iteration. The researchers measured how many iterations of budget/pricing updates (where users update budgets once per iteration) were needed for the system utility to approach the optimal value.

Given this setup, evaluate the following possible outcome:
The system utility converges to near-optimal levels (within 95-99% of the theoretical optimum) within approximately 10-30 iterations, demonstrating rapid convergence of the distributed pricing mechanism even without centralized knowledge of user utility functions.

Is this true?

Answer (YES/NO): YES